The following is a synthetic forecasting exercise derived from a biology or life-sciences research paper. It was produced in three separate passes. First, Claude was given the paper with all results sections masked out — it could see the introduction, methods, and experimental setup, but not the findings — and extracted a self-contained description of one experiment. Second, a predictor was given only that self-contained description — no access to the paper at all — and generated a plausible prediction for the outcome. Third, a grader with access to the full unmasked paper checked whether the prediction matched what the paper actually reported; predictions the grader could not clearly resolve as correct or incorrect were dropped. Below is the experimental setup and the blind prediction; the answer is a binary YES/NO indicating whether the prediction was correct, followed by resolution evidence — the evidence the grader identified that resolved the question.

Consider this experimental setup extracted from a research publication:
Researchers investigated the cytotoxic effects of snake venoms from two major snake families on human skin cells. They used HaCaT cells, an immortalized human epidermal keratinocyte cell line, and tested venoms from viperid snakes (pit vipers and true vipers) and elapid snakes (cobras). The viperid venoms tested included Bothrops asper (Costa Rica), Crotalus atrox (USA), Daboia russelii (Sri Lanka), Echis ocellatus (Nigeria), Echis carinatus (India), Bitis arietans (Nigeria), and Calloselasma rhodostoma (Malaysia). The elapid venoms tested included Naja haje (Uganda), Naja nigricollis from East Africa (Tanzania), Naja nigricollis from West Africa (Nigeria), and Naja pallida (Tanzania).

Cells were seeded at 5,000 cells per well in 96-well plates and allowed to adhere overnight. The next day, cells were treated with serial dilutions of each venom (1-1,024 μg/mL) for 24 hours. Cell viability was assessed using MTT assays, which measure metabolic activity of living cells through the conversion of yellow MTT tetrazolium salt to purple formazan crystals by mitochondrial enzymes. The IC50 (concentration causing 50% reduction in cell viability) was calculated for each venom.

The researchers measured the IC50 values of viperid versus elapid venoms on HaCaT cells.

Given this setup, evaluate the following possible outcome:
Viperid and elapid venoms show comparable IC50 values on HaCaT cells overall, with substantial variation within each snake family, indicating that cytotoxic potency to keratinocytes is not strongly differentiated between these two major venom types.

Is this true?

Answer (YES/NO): YES